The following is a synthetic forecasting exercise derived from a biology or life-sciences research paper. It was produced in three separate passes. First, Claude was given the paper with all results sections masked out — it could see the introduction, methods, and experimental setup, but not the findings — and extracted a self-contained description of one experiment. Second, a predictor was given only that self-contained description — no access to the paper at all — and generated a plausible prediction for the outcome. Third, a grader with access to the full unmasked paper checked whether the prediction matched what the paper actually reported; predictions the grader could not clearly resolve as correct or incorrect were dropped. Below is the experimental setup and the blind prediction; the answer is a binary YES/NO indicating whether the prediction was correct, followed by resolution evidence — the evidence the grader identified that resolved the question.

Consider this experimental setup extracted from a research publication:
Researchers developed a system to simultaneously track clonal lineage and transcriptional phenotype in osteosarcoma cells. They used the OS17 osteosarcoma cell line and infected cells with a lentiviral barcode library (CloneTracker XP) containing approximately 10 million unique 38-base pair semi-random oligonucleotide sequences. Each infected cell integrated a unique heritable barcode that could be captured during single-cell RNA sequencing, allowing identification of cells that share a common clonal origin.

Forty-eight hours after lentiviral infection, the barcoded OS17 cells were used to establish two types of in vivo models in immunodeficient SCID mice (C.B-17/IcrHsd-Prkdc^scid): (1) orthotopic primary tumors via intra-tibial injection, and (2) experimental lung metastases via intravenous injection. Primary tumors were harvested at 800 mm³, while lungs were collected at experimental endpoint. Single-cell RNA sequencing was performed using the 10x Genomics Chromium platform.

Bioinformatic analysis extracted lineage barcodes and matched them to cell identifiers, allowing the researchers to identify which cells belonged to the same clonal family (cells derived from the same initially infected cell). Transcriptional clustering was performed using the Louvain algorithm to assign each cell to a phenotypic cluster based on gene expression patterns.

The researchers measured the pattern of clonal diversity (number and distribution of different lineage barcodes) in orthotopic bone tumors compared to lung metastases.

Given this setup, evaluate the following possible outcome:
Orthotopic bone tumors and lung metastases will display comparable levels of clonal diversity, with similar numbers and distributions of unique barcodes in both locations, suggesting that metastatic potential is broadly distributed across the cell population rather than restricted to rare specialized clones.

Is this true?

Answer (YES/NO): NO